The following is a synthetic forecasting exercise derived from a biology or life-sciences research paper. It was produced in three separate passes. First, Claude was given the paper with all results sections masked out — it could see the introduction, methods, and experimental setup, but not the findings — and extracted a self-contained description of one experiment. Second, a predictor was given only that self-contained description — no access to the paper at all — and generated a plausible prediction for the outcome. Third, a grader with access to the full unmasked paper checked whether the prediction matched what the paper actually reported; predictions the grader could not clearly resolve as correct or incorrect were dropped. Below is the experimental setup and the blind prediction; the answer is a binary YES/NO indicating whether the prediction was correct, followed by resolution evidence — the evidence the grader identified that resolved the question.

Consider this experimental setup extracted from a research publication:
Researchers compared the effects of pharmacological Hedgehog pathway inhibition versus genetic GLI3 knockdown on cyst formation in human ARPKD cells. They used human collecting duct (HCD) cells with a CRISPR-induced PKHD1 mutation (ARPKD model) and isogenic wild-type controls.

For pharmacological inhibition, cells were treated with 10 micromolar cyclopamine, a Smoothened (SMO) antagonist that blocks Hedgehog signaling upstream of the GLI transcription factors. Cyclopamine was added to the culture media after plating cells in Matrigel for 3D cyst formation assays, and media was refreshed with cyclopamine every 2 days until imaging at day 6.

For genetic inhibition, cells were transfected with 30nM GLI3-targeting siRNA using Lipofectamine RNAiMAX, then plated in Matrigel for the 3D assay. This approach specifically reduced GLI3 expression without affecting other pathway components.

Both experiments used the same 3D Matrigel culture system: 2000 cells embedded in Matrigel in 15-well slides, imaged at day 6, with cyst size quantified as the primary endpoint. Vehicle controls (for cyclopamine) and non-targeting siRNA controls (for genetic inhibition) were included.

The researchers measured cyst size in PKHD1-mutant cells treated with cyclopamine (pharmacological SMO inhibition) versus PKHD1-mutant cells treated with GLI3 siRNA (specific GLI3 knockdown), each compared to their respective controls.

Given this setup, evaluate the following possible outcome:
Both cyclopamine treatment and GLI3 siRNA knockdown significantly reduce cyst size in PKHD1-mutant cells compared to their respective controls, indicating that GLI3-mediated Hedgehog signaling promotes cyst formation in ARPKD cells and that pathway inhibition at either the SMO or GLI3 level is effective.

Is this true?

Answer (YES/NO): NO